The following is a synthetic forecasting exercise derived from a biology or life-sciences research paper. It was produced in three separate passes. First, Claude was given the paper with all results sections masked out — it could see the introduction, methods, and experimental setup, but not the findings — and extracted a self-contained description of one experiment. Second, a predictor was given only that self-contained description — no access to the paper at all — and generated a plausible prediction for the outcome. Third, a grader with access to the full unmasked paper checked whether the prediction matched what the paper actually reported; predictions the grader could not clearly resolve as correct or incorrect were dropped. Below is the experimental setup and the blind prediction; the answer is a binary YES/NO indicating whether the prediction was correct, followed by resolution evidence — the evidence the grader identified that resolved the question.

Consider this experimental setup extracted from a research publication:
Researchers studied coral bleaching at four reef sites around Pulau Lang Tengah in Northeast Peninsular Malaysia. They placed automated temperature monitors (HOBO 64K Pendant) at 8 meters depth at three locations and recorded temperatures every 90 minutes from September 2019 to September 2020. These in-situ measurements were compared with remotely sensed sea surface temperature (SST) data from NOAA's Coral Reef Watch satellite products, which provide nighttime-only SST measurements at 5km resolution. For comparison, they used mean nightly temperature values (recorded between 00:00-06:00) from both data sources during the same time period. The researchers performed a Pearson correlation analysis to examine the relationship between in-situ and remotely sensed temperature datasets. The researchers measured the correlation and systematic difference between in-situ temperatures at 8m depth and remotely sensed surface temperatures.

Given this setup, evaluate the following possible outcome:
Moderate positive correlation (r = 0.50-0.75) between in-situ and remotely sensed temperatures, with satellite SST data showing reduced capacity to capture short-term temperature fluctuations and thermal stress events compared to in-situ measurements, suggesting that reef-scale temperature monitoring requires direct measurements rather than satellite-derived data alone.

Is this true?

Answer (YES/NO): NO